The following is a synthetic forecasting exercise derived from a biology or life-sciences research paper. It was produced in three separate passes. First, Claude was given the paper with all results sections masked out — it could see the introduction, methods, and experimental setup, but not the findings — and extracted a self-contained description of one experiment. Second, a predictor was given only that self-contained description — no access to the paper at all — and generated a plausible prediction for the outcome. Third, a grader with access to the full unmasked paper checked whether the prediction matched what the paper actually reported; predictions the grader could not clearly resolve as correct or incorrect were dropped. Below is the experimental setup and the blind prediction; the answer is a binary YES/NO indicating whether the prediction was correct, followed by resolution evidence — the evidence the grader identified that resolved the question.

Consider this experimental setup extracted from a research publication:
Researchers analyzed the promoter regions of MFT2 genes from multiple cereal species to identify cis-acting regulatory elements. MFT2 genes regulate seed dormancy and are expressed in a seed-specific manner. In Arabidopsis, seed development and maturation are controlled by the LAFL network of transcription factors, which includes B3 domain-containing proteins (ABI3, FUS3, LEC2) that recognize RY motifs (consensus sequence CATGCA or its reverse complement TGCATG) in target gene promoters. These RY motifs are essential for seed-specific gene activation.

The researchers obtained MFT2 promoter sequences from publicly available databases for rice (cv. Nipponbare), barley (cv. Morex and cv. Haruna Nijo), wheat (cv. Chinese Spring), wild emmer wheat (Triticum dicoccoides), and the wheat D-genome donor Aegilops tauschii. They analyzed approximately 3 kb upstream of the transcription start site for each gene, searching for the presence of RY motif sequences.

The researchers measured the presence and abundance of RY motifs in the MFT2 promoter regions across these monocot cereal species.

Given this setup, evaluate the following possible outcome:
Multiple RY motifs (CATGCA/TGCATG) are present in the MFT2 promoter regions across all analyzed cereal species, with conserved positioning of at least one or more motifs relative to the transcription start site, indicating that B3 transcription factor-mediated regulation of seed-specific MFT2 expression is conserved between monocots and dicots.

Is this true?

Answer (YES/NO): NO